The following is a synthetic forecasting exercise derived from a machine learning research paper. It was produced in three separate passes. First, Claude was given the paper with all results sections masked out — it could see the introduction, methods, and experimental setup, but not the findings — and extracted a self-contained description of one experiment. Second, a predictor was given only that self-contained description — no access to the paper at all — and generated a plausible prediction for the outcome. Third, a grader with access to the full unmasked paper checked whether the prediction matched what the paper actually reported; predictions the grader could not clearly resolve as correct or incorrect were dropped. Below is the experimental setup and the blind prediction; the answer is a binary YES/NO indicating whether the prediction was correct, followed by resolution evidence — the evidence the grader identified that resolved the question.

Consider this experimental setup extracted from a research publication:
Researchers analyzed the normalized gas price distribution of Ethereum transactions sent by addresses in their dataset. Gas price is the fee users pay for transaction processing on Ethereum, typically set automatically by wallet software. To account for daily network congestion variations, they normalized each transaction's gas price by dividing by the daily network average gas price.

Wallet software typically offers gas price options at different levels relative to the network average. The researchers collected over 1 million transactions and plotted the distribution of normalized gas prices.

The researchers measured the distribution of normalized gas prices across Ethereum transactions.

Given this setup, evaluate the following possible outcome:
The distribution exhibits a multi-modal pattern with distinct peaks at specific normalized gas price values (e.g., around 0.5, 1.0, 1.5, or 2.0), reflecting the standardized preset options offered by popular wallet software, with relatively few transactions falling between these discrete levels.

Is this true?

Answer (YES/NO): YES